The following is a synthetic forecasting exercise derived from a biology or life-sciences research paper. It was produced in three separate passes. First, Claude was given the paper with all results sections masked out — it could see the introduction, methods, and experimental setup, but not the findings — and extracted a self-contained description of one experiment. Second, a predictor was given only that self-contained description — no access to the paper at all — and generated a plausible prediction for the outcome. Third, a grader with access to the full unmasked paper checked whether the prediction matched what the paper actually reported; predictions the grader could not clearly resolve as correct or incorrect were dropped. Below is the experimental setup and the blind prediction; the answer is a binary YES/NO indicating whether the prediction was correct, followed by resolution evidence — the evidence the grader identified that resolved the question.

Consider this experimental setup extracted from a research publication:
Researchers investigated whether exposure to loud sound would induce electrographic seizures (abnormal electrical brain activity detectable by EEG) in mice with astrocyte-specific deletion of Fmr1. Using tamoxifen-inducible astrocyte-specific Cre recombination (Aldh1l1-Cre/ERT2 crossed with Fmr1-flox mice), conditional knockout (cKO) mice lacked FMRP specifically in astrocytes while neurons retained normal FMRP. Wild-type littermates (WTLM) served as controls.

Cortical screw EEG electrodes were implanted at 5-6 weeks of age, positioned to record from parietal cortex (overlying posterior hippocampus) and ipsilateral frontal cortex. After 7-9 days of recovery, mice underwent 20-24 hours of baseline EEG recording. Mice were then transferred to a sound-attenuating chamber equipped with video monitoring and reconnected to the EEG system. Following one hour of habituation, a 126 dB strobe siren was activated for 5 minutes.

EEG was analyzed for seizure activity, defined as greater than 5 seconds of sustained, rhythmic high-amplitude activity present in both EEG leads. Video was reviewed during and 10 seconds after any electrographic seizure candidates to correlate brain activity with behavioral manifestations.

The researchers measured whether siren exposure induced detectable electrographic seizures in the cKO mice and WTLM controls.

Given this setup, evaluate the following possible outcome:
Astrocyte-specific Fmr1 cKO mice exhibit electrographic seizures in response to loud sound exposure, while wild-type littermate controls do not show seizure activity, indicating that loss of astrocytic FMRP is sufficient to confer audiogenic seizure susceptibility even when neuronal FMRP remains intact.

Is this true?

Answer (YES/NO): NO